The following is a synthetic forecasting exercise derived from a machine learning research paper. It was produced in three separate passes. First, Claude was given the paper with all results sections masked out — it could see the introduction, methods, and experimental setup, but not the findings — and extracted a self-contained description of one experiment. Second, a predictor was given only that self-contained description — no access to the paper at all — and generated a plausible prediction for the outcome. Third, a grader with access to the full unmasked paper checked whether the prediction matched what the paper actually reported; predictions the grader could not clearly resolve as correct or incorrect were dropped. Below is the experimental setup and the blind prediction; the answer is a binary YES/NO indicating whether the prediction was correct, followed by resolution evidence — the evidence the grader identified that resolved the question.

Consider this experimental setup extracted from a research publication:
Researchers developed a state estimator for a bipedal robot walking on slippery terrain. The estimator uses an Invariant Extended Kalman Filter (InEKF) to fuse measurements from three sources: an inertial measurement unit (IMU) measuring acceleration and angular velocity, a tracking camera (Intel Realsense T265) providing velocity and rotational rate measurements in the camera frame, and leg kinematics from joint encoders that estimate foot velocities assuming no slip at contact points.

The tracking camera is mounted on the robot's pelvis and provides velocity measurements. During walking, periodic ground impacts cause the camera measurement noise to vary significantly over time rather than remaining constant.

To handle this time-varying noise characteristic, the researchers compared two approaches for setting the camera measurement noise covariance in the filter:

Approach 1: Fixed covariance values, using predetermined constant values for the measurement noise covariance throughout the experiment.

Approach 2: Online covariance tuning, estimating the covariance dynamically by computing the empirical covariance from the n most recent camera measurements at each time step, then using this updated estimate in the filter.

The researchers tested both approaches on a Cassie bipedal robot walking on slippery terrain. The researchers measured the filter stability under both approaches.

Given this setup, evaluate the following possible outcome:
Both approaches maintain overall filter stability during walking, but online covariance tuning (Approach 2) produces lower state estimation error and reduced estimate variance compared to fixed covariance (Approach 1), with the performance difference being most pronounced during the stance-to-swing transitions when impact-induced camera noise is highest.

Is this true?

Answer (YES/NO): NO